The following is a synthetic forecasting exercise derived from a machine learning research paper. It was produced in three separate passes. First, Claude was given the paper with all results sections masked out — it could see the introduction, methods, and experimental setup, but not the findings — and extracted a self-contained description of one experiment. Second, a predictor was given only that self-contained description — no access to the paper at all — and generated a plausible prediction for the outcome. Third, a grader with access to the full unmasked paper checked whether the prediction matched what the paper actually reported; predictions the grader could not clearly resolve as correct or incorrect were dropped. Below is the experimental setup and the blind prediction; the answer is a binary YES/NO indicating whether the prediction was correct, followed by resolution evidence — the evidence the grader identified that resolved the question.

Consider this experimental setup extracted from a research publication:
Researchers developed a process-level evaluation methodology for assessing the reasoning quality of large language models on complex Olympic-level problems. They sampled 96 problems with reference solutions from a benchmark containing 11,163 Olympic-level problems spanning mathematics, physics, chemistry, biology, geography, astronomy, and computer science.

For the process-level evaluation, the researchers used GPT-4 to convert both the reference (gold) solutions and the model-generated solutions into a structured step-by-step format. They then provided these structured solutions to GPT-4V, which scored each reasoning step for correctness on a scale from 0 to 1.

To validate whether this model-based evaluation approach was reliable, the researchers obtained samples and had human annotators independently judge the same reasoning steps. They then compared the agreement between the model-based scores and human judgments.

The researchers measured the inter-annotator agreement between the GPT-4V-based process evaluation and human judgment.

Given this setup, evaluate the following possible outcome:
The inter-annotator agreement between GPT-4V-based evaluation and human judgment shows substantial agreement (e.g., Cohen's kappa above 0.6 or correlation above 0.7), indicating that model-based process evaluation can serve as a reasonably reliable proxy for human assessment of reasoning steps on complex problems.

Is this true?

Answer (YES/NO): YES